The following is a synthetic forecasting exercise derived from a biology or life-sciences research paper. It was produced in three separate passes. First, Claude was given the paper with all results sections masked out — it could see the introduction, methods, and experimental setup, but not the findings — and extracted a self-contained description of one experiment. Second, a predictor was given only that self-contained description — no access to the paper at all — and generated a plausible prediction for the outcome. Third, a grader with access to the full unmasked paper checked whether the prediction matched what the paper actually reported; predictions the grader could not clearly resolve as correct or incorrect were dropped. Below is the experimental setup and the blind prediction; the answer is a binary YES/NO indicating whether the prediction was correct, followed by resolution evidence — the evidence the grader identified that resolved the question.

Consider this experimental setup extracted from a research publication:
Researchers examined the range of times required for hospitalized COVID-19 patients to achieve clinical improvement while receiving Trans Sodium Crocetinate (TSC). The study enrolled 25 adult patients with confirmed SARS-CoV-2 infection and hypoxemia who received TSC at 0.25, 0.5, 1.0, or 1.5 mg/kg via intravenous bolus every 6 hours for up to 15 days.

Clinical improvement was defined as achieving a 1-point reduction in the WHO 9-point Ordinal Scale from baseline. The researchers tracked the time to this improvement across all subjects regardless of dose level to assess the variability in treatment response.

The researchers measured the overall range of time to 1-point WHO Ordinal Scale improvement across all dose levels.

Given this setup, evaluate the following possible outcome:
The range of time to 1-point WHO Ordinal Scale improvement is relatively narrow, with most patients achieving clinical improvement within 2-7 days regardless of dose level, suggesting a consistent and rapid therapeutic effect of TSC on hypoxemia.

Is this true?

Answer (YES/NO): NO